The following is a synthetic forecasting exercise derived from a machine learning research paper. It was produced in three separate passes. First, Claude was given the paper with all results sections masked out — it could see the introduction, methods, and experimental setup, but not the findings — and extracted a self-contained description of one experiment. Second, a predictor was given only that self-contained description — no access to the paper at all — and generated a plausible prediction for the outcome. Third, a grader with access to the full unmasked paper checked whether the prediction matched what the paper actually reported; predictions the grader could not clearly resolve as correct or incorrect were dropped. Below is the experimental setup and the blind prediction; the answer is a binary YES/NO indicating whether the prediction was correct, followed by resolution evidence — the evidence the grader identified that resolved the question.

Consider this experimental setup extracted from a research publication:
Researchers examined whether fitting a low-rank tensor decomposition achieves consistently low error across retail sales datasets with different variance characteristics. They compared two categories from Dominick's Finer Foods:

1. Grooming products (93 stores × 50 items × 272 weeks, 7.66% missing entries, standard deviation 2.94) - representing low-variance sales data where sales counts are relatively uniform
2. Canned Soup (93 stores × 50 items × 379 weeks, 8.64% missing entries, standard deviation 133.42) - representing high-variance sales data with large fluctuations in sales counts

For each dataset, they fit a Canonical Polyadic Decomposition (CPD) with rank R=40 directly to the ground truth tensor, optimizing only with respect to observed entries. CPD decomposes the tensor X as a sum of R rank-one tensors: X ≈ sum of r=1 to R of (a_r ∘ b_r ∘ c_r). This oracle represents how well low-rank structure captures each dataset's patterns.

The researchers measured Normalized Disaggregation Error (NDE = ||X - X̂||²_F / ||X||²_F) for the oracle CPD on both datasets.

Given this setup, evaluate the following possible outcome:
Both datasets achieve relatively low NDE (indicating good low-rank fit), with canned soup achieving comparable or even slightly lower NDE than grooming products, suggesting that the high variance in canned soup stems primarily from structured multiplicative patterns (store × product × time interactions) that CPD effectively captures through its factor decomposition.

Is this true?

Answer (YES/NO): NO